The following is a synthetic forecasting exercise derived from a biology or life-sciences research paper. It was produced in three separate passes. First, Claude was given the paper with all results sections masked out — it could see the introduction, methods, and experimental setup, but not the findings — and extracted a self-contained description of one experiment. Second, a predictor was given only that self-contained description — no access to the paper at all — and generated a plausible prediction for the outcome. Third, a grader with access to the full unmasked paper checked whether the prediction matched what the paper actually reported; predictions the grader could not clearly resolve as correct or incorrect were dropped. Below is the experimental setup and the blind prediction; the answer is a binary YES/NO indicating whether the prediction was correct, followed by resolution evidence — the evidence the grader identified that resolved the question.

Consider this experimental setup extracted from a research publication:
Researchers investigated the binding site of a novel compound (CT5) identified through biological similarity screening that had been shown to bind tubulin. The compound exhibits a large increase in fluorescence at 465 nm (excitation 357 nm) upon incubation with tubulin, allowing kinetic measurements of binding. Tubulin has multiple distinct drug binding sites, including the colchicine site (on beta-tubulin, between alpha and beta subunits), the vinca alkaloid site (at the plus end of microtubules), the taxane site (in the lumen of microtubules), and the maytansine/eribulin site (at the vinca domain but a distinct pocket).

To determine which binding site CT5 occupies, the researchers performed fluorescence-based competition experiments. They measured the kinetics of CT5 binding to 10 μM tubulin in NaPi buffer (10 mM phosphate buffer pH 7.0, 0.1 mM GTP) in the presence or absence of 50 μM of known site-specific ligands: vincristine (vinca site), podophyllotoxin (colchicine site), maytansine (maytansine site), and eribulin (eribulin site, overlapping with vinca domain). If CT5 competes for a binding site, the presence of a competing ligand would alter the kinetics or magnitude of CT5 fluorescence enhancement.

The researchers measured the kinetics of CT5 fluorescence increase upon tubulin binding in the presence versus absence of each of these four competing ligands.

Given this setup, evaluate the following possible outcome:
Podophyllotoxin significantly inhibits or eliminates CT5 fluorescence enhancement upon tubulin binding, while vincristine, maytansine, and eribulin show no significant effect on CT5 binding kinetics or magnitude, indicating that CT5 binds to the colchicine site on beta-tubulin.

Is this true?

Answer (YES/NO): NO